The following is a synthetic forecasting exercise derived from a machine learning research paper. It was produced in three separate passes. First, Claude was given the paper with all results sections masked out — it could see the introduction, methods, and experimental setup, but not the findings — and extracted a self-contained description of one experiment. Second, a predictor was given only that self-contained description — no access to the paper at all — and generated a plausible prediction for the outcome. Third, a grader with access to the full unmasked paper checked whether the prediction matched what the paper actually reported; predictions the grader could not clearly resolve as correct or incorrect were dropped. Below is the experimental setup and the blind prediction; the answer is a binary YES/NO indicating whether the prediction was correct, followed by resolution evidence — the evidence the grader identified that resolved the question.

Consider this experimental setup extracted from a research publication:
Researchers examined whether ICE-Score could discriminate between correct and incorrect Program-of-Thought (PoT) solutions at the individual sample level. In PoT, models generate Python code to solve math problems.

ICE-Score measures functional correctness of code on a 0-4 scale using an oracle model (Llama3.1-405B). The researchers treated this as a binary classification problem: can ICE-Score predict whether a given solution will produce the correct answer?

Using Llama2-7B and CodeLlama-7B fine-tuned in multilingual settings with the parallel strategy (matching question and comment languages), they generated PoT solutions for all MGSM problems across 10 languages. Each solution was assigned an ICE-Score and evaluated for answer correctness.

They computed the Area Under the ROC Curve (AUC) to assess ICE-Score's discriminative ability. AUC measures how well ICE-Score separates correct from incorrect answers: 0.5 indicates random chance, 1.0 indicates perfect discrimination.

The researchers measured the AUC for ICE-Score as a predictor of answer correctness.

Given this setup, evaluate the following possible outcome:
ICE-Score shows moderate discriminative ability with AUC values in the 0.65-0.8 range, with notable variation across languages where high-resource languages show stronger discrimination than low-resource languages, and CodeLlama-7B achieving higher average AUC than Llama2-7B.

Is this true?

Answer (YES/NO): NO